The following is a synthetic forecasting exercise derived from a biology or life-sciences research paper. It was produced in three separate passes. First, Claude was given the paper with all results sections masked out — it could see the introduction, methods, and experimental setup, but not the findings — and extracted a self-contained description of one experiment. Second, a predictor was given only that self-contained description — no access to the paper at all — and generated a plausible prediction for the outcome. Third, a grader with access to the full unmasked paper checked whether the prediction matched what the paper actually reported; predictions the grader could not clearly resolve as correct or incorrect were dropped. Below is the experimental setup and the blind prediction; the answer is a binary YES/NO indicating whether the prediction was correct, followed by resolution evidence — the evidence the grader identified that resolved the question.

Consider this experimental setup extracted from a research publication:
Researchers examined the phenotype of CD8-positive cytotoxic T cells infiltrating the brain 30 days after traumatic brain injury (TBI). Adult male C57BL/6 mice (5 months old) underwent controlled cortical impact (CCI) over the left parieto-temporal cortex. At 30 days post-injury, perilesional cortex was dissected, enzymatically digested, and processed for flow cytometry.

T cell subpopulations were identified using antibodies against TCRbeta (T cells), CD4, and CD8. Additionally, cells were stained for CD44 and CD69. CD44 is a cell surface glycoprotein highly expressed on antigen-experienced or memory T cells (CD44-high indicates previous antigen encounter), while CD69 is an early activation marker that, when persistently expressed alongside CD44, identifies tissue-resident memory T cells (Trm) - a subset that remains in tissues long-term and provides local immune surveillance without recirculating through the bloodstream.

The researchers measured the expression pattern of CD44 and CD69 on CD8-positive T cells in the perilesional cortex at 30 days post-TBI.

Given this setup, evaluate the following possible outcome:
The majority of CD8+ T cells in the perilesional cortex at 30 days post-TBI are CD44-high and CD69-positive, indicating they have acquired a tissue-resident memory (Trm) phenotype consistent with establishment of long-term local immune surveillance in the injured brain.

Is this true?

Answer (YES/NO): YES